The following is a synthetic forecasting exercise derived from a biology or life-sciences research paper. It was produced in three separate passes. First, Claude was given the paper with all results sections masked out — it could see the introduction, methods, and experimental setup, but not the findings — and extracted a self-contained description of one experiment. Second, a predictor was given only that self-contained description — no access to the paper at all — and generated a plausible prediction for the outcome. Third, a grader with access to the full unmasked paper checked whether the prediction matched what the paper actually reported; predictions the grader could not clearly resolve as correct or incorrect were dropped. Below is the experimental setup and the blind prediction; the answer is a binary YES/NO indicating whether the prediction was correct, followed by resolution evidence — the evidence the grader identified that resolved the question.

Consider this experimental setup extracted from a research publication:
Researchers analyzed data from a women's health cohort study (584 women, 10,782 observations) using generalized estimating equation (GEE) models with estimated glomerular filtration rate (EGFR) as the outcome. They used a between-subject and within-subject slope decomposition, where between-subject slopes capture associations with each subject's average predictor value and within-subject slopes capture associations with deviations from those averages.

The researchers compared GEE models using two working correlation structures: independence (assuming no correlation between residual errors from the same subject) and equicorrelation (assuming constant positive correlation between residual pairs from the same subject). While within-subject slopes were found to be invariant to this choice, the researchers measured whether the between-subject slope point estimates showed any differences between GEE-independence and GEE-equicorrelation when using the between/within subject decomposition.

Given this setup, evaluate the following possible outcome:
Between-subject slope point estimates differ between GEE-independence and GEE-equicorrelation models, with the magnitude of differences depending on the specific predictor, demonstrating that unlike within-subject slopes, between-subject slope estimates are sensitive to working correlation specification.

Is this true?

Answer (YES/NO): YES